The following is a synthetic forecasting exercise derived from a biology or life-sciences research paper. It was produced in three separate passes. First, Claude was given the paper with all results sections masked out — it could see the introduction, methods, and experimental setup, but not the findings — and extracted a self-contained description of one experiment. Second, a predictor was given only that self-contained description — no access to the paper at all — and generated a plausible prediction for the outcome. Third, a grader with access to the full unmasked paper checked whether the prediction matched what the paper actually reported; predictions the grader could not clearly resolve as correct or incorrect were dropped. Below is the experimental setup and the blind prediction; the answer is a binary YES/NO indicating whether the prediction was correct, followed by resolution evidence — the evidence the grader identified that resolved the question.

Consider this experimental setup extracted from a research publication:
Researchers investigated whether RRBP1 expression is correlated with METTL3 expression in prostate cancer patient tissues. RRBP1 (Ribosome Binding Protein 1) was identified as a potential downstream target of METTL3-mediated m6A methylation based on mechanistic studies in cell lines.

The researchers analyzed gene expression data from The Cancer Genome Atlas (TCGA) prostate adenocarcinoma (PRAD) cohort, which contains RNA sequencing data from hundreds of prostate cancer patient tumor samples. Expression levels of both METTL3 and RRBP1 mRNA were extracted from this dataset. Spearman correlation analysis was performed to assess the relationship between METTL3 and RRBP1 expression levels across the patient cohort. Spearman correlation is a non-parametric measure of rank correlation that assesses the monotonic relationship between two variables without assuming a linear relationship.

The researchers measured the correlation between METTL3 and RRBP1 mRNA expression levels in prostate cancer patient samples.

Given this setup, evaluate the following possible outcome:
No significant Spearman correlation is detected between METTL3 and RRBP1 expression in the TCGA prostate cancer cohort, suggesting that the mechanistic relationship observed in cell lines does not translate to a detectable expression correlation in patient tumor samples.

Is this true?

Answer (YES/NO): NO